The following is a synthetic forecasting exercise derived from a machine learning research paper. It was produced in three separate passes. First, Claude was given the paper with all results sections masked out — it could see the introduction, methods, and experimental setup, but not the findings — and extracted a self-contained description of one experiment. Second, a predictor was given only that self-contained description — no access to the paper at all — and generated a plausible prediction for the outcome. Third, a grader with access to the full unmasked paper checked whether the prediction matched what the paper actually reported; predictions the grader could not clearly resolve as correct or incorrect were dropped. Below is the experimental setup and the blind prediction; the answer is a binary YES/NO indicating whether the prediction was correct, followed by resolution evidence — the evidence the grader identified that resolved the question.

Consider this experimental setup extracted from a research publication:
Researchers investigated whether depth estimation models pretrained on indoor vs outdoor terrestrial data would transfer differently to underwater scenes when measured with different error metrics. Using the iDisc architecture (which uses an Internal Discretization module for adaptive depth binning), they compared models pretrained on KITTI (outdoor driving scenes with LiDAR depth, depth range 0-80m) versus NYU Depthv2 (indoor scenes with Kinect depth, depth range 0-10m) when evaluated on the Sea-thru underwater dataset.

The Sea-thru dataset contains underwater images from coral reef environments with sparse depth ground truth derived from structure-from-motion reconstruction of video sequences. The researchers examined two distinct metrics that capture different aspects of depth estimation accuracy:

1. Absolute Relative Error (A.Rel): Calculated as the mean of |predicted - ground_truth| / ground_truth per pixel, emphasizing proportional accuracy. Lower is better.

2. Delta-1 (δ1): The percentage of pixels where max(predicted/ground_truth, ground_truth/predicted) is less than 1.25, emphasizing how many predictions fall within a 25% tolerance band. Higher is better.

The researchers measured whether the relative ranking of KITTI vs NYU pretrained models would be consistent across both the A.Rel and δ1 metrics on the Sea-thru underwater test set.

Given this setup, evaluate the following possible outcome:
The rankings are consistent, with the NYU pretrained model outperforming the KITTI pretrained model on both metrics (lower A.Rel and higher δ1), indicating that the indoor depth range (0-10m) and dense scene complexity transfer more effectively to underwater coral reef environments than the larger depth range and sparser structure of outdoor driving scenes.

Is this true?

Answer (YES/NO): YES